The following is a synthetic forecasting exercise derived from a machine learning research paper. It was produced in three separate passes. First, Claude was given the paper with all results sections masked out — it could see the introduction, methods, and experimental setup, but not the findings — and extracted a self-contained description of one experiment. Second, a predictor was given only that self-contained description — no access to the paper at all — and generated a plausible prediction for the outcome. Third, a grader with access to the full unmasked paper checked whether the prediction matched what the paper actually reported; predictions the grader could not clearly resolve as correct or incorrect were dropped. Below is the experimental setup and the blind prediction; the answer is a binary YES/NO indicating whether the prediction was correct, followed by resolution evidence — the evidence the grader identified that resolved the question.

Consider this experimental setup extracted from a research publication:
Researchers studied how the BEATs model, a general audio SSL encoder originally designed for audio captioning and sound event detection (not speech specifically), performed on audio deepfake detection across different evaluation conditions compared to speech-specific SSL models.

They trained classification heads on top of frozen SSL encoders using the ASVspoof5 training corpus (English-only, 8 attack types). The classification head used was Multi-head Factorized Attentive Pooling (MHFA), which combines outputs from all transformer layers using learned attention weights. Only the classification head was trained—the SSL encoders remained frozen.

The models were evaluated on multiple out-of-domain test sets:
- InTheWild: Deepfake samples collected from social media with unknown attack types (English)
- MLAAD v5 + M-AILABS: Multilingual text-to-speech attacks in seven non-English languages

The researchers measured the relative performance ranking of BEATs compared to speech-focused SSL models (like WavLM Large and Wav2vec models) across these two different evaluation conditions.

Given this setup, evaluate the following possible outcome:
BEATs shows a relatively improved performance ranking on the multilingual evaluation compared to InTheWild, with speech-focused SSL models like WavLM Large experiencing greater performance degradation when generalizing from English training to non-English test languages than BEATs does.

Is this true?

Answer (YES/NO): YES